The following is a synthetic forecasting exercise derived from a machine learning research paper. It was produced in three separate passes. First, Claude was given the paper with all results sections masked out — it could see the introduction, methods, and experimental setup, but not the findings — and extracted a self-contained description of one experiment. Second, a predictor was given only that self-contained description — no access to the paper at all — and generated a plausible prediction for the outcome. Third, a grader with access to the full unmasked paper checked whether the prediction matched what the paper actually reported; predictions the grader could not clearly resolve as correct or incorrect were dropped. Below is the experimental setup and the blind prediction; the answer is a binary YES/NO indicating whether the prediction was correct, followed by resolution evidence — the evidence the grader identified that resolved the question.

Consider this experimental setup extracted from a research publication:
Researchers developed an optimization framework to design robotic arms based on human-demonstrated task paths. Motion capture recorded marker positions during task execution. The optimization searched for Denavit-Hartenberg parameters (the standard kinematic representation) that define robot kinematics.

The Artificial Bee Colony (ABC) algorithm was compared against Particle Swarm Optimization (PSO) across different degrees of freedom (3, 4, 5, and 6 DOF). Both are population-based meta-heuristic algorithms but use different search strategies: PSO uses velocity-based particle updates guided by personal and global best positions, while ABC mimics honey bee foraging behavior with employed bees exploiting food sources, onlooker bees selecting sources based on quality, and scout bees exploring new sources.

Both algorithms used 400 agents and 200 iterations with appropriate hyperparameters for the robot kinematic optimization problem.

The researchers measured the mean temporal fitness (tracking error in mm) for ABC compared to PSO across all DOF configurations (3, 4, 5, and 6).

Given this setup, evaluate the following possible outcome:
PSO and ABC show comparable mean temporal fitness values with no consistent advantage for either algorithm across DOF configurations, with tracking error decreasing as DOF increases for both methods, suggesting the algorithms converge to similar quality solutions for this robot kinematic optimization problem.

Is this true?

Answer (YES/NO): NO